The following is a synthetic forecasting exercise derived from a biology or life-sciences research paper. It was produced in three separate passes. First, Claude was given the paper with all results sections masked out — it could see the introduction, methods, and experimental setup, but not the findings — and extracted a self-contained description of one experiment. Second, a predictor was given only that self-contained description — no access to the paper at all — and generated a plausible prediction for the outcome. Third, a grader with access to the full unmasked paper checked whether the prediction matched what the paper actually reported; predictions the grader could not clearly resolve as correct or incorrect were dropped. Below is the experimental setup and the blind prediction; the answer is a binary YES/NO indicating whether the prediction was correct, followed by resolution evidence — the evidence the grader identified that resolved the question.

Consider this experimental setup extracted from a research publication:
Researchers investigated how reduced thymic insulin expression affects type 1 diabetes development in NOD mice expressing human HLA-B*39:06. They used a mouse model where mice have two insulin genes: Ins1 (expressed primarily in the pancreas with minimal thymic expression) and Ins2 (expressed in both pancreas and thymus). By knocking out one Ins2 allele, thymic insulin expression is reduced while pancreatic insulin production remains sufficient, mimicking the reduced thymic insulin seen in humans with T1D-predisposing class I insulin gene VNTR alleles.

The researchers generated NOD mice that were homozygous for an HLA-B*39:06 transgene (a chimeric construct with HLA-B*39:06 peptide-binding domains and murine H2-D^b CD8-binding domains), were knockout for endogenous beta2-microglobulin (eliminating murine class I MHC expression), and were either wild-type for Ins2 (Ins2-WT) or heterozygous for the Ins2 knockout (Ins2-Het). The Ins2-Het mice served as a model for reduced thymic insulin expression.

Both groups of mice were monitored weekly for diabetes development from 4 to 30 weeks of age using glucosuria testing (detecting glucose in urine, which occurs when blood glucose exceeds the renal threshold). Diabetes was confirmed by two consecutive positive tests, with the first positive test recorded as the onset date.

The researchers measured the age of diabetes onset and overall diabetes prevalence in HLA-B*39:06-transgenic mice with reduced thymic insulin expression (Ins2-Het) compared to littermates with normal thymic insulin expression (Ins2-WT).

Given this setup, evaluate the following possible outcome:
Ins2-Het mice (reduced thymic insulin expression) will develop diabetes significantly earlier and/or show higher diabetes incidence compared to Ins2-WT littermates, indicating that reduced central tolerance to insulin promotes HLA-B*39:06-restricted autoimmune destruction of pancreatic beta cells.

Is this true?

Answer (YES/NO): NO